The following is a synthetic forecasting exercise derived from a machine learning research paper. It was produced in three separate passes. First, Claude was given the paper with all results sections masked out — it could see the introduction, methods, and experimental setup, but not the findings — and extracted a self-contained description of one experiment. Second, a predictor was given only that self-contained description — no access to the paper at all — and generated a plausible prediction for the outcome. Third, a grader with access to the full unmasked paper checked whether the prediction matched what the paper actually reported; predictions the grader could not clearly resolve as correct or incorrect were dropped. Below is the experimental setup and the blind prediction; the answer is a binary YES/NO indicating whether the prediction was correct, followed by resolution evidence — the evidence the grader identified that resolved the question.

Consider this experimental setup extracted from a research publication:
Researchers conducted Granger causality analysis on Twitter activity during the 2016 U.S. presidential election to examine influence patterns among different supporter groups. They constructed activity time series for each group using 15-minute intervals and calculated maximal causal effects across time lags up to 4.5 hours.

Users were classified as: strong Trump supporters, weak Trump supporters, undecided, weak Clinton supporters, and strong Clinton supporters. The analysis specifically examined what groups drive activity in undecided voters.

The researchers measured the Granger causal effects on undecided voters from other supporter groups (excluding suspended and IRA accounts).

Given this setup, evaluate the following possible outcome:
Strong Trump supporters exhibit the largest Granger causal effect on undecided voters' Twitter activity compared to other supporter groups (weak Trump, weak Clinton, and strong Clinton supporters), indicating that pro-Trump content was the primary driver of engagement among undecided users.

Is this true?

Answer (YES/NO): NO